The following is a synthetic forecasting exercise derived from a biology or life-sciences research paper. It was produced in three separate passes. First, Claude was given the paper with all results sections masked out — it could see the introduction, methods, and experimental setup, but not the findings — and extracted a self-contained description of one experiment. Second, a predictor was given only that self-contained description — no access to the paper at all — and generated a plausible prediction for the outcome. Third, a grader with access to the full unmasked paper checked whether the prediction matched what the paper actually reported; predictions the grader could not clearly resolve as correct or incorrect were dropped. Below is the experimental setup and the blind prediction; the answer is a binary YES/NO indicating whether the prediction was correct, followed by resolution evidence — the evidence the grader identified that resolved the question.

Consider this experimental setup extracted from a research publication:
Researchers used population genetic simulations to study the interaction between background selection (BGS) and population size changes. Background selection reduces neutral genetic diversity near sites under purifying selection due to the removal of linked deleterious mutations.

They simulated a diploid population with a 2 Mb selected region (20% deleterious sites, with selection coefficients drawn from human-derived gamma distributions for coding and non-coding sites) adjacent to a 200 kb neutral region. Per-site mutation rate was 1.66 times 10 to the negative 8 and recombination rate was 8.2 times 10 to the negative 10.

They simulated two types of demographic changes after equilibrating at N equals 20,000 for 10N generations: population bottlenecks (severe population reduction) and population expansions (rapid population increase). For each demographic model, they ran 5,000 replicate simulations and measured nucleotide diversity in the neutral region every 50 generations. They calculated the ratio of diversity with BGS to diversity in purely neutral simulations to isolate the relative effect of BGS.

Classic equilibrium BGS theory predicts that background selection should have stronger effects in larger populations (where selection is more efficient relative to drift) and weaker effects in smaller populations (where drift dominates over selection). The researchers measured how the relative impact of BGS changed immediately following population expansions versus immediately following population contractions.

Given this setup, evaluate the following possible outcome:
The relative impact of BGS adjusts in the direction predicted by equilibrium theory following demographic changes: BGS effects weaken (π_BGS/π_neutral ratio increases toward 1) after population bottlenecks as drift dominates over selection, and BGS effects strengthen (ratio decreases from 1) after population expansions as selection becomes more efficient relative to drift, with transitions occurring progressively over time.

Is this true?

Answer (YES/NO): NO